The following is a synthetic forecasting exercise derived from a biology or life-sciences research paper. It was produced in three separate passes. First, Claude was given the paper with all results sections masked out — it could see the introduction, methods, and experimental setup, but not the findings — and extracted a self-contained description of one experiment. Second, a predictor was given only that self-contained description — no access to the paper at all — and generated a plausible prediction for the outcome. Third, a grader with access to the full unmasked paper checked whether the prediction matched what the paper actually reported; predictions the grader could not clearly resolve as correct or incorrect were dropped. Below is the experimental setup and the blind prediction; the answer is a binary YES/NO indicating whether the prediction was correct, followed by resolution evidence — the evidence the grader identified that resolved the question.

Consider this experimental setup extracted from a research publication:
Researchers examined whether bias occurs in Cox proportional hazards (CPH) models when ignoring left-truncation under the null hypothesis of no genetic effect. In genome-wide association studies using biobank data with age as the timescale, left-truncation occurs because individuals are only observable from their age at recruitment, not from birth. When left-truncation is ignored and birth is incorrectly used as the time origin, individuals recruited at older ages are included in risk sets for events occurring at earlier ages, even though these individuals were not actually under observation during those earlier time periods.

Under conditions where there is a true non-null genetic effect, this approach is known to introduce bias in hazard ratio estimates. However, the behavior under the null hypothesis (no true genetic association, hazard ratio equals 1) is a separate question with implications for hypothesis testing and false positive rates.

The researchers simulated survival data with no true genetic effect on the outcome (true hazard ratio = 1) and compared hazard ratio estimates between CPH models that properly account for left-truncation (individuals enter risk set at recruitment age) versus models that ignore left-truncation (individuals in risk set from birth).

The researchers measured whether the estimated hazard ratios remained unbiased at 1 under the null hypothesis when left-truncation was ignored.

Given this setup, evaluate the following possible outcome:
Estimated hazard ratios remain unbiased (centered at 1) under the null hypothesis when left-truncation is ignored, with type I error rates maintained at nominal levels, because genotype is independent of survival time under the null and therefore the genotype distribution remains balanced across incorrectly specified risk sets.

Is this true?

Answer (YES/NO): YES